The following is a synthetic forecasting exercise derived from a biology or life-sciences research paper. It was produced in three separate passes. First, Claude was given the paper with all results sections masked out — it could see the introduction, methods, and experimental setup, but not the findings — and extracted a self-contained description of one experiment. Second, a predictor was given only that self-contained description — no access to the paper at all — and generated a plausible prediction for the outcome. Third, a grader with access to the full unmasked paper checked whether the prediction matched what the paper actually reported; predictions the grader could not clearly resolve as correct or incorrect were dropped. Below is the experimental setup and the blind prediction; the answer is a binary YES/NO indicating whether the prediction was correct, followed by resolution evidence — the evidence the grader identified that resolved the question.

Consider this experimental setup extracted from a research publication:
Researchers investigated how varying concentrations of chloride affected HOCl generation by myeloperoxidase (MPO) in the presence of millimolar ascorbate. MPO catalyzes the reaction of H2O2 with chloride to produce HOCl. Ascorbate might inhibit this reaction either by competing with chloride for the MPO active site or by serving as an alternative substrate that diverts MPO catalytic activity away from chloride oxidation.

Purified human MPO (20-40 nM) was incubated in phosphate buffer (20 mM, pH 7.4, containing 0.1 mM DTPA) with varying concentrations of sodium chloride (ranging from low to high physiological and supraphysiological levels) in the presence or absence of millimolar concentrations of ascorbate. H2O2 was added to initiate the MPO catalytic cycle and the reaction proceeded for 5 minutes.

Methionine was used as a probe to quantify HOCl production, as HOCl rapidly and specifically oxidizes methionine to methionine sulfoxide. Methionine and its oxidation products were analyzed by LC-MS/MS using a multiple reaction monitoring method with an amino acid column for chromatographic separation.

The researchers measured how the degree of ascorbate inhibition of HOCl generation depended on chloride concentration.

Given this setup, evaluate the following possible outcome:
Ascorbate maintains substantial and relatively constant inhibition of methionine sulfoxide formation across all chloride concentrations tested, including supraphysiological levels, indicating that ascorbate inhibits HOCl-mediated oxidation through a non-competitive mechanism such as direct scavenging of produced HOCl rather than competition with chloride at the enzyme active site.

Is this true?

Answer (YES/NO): NO